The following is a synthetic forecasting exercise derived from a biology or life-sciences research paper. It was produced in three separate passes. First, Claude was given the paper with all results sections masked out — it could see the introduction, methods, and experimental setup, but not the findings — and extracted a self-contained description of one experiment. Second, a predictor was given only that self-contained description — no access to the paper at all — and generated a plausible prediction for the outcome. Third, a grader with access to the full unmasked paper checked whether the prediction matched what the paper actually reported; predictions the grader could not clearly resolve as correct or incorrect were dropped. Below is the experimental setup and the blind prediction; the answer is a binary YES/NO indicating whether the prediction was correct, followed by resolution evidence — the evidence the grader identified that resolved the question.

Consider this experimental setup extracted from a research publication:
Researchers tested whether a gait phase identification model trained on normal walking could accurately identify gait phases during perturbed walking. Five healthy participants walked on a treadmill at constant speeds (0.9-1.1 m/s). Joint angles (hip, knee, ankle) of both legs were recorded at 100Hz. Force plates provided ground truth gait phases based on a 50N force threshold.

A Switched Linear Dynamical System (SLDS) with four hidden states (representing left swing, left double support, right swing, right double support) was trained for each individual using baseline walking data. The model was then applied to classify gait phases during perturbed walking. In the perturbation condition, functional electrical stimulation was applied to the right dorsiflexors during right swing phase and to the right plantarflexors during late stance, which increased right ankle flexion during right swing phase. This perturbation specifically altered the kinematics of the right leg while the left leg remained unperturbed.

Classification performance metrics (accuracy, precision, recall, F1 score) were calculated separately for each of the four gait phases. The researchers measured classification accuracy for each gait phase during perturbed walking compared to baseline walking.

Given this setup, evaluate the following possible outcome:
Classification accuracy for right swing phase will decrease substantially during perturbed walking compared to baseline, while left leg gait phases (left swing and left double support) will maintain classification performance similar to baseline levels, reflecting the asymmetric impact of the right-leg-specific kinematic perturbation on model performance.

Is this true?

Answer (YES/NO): NO